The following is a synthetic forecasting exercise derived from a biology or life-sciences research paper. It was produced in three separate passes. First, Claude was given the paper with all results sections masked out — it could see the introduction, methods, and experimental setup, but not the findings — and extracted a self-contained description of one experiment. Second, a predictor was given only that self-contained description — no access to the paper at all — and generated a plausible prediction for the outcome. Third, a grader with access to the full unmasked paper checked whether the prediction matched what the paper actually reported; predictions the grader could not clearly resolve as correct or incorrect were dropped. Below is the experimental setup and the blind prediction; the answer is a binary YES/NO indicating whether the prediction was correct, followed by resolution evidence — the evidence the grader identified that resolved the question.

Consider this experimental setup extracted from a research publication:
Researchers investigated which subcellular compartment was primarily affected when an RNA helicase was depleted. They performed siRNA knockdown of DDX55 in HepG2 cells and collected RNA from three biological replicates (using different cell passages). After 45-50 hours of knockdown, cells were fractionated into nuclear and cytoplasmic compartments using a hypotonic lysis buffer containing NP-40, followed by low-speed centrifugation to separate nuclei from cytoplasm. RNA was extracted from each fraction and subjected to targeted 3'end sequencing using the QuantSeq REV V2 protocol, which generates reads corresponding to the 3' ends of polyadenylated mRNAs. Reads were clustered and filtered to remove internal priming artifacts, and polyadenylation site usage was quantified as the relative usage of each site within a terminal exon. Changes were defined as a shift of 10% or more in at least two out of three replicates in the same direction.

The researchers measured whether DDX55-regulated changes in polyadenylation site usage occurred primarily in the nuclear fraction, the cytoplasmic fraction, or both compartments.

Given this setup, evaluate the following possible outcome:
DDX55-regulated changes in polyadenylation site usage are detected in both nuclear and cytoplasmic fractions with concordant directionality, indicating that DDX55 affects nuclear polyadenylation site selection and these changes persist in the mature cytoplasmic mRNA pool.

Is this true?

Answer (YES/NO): YES